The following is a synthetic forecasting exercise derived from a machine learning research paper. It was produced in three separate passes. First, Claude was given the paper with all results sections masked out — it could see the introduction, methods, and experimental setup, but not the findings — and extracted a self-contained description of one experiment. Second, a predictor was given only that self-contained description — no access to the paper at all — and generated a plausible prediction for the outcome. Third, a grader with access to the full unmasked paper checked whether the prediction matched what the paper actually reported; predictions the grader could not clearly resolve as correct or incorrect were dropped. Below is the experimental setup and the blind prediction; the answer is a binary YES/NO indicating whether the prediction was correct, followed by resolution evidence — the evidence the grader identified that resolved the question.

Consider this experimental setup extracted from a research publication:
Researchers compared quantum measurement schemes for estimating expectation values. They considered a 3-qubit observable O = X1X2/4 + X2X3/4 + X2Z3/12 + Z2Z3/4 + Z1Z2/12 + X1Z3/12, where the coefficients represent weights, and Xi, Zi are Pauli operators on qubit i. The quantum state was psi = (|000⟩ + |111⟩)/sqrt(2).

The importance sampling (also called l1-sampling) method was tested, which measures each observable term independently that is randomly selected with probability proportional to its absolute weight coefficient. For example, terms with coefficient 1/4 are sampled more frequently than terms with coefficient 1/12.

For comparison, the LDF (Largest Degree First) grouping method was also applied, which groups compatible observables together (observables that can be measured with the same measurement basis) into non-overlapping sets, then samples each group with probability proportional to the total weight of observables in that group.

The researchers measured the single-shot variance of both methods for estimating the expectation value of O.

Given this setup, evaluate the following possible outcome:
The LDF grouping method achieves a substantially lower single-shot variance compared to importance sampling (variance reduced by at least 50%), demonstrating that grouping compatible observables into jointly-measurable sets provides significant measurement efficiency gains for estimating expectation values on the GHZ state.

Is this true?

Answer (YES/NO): NO